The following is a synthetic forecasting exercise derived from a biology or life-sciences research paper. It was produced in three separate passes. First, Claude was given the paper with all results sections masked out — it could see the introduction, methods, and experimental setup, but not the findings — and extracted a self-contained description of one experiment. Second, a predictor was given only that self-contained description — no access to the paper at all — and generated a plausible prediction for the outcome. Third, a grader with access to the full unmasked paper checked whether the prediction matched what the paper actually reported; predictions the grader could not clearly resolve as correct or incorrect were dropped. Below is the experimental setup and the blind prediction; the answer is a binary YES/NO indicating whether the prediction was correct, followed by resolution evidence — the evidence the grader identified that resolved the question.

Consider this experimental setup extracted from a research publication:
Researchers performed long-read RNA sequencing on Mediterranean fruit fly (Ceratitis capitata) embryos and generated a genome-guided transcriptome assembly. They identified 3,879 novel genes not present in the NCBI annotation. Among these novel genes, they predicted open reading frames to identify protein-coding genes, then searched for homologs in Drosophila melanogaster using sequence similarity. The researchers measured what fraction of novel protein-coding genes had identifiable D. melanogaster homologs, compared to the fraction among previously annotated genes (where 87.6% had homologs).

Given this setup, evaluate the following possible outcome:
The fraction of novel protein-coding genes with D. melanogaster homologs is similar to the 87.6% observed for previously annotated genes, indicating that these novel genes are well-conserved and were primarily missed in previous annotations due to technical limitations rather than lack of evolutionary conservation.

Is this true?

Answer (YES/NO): NO